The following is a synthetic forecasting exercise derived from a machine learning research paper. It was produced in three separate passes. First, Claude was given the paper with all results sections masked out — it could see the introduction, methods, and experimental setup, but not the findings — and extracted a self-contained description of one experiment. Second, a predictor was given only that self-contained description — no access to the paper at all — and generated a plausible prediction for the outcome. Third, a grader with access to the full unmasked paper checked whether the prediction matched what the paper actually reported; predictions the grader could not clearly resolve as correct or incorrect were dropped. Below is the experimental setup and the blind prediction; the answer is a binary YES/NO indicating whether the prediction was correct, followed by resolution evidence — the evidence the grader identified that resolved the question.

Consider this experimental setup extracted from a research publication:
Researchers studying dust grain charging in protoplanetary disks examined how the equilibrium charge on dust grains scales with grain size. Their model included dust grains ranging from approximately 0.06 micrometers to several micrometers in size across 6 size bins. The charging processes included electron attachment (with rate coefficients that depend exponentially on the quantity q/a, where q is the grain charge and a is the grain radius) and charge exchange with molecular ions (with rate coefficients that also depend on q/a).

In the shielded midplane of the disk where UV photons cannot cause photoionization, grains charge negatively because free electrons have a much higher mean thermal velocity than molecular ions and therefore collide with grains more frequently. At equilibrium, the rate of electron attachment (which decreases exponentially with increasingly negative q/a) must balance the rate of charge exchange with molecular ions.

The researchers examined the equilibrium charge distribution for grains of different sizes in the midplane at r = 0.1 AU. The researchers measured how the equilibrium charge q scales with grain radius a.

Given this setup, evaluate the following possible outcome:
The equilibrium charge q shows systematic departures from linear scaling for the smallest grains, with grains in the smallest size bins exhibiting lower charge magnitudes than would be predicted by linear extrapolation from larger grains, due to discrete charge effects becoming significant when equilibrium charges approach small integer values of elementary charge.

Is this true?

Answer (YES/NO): NO